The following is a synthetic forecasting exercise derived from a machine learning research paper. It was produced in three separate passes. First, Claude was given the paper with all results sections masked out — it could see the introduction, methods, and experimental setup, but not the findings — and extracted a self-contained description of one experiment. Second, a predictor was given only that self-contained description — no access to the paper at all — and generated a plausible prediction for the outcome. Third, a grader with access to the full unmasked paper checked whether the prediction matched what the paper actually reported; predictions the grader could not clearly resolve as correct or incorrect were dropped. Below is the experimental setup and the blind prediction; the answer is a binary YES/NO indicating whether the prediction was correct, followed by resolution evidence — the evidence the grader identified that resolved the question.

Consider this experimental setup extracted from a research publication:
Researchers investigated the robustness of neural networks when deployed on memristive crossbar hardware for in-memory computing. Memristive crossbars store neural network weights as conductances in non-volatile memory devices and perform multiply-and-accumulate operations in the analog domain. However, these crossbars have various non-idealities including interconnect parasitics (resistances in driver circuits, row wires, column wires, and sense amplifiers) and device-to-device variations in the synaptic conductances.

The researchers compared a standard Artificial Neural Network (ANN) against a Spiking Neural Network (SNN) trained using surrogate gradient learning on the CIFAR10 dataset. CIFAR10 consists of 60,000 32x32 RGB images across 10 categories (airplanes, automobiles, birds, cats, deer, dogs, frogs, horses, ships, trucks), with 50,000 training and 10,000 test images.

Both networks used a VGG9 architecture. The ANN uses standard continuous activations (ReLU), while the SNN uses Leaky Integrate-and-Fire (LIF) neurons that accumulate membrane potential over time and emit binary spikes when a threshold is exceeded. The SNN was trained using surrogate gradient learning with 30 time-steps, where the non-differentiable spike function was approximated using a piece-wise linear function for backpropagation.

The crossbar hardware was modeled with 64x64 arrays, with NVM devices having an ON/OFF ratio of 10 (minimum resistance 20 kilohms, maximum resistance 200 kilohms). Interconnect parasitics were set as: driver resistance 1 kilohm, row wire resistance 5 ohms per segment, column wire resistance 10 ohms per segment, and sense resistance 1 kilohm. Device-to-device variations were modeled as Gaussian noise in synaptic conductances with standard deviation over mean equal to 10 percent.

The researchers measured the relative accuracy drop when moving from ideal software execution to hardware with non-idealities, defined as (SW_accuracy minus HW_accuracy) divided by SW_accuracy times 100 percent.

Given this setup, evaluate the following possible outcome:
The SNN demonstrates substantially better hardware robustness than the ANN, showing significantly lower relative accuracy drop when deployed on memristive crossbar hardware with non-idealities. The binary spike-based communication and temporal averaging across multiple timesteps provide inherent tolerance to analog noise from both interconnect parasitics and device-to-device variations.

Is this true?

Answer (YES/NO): NO